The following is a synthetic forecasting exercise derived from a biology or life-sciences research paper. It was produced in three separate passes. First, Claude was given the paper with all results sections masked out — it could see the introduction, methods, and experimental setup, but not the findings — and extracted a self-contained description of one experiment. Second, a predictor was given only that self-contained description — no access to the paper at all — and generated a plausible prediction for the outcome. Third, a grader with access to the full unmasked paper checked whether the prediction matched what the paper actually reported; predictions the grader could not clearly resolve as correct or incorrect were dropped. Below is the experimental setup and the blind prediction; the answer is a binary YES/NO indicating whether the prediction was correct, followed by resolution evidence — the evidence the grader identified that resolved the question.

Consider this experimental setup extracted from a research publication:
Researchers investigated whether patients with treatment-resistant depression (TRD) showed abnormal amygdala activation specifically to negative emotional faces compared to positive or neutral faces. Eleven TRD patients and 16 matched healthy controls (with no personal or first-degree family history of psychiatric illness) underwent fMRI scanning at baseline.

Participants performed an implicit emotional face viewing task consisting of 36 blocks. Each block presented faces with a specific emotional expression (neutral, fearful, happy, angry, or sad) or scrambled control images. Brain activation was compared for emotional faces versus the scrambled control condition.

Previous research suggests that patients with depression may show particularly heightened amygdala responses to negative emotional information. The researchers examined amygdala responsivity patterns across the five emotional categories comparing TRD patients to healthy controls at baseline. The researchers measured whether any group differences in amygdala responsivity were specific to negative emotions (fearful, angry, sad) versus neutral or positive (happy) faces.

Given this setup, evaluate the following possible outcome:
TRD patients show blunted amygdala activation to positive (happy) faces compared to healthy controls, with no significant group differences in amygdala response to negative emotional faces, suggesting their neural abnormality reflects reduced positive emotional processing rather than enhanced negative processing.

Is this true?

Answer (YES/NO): NO